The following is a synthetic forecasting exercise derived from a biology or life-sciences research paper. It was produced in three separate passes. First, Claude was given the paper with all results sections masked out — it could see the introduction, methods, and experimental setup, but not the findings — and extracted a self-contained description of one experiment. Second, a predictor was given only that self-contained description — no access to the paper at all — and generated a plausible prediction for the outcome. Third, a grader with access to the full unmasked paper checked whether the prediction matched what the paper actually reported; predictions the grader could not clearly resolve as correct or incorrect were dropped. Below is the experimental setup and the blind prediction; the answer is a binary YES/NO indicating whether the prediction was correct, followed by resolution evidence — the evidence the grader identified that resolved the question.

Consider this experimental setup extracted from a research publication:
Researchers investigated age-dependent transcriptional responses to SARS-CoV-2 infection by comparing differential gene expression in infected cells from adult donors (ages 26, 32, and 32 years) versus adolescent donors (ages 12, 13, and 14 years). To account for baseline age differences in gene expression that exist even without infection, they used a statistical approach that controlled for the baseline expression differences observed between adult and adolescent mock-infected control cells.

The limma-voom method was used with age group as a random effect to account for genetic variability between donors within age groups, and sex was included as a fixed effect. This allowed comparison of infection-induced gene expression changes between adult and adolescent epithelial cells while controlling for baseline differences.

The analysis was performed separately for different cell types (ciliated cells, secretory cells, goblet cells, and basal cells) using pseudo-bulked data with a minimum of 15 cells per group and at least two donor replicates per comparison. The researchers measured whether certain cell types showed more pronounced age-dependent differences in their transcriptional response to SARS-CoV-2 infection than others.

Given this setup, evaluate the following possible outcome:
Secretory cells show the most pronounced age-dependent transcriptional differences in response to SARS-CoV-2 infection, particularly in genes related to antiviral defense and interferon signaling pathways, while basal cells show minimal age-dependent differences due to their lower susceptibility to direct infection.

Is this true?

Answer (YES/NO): NO